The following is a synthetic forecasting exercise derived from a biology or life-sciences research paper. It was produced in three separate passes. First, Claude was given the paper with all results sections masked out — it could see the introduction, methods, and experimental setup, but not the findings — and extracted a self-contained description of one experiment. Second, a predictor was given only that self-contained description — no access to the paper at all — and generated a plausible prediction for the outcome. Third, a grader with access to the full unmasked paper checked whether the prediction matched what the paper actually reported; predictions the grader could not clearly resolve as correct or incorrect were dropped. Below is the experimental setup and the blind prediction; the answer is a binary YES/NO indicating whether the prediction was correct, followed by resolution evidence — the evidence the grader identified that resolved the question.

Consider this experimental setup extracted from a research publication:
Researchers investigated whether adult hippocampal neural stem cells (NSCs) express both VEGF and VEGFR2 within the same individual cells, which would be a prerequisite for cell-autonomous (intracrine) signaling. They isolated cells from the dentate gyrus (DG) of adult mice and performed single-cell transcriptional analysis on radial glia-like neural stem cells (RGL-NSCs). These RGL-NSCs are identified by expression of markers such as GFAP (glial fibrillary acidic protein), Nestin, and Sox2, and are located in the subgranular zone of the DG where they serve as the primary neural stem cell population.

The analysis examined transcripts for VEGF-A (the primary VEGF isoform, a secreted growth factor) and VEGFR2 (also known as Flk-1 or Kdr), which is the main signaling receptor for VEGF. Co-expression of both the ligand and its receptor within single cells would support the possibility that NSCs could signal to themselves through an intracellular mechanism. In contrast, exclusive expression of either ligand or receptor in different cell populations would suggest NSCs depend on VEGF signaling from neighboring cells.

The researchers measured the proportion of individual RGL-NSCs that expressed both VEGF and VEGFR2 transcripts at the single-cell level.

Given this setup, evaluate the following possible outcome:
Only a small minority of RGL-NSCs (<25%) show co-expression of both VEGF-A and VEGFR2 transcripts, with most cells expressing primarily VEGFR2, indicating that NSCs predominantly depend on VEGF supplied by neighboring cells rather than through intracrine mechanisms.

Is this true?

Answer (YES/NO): NO